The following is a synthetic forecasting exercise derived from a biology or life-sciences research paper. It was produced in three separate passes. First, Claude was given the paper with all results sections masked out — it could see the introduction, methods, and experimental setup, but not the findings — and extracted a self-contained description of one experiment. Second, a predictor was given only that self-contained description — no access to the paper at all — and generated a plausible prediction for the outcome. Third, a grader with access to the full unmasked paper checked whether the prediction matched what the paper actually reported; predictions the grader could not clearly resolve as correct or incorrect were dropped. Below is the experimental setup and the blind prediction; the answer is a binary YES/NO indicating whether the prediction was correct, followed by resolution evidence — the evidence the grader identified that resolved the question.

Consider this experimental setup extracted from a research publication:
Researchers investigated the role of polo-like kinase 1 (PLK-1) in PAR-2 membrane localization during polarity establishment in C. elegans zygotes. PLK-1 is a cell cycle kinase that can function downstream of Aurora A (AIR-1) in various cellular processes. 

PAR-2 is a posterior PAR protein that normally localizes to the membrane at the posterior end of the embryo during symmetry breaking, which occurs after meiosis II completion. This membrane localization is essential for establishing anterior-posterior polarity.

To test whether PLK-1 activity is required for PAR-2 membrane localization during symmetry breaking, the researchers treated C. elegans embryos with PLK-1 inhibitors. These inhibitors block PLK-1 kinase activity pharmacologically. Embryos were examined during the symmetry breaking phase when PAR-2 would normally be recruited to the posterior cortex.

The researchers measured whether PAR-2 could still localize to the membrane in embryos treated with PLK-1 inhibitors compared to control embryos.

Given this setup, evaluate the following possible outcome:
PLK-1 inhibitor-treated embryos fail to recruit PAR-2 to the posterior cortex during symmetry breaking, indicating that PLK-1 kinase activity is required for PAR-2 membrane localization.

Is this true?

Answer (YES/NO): NO